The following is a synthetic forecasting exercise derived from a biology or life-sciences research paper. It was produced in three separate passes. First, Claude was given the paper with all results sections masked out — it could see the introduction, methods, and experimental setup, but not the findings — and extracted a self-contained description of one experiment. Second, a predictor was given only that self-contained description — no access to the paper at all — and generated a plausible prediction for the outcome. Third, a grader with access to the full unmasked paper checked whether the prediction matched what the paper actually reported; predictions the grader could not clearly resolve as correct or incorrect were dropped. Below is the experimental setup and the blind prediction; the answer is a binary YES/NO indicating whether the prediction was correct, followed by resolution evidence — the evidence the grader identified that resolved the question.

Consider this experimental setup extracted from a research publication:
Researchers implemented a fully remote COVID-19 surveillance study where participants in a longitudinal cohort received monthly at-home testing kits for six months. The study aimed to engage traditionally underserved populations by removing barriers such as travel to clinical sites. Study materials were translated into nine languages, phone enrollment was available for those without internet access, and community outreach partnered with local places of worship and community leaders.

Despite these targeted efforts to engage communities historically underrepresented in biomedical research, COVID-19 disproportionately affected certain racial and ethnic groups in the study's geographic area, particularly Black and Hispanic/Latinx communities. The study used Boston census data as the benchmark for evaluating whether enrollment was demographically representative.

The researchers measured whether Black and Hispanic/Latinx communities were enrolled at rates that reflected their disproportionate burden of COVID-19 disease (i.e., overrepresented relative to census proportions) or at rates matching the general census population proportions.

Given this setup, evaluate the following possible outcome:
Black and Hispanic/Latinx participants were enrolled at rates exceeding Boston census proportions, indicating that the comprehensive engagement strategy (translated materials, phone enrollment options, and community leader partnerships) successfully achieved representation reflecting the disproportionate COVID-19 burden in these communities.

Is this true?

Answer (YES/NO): NO